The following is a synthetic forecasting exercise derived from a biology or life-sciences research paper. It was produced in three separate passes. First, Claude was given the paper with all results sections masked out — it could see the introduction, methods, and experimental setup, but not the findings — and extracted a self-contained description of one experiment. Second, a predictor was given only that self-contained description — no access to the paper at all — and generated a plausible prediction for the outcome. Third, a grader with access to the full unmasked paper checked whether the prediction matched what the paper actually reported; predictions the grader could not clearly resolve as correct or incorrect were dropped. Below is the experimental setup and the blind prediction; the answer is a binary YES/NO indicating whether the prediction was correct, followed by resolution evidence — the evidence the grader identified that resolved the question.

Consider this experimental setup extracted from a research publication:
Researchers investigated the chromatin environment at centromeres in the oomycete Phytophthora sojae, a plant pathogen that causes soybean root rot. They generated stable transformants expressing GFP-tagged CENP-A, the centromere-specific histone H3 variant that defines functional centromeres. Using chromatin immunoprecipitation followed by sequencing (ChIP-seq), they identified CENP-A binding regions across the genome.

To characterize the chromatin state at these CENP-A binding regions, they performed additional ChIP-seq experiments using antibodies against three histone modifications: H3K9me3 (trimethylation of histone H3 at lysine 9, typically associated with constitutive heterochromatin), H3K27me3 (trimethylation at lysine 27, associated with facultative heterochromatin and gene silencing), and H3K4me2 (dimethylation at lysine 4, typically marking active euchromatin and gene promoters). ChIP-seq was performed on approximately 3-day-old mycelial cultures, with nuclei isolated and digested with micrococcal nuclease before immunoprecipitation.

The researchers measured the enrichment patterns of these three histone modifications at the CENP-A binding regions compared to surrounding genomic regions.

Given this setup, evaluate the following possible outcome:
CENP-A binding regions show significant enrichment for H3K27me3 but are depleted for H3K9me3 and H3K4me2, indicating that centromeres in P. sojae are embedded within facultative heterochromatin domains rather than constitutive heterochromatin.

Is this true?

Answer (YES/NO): NO